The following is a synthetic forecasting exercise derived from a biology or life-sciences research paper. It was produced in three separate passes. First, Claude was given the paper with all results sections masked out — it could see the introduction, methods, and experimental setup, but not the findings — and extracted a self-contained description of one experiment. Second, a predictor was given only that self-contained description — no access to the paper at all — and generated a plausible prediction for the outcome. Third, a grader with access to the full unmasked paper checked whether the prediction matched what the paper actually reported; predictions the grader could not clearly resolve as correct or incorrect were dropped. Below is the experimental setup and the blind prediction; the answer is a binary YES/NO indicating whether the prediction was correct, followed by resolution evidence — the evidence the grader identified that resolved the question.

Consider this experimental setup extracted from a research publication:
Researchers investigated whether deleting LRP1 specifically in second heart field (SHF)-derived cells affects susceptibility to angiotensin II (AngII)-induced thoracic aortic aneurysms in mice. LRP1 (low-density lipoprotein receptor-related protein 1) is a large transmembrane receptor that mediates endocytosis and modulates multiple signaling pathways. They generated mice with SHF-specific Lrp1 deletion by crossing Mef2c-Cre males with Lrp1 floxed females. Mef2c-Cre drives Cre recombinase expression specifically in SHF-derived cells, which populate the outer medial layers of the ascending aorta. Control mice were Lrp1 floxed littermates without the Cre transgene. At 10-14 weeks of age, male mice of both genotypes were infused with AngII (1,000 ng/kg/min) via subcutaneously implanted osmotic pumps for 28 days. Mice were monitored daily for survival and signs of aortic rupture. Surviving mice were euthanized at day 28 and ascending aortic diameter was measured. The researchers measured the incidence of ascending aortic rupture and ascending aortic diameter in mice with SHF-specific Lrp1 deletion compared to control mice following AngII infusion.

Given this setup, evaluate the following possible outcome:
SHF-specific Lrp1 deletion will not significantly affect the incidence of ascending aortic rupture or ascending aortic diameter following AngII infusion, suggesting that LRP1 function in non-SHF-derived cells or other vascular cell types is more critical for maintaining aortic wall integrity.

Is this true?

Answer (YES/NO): NO